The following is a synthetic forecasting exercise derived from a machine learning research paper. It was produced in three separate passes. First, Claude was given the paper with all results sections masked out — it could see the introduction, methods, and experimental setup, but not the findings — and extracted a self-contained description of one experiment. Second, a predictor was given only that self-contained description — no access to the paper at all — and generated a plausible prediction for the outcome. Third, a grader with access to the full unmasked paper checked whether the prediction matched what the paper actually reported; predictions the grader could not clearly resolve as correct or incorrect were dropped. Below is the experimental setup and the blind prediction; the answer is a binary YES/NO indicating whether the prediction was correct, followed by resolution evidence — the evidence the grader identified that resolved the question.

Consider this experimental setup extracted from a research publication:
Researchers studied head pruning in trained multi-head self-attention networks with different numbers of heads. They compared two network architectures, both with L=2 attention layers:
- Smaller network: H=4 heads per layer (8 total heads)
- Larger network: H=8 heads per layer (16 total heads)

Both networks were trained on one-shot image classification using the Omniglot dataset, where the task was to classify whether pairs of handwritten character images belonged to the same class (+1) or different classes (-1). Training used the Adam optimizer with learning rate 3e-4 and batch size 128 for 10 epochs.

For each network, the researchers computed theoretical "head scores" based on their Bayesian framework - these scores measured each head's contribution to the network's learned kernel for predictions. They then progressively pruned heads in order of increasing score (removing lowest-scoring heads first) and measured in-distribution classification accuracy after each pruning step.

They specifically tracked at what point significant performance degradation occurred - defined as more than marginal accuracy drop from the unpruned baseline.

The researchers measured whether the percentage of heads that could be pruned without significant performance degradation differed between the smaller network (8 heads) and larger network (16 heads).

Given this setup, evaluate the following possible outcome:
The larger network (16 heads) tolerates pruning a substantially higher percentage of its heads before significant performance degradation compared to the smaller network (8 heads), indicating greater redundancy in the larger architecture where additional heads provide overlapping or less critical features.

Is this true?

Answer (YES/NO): NO